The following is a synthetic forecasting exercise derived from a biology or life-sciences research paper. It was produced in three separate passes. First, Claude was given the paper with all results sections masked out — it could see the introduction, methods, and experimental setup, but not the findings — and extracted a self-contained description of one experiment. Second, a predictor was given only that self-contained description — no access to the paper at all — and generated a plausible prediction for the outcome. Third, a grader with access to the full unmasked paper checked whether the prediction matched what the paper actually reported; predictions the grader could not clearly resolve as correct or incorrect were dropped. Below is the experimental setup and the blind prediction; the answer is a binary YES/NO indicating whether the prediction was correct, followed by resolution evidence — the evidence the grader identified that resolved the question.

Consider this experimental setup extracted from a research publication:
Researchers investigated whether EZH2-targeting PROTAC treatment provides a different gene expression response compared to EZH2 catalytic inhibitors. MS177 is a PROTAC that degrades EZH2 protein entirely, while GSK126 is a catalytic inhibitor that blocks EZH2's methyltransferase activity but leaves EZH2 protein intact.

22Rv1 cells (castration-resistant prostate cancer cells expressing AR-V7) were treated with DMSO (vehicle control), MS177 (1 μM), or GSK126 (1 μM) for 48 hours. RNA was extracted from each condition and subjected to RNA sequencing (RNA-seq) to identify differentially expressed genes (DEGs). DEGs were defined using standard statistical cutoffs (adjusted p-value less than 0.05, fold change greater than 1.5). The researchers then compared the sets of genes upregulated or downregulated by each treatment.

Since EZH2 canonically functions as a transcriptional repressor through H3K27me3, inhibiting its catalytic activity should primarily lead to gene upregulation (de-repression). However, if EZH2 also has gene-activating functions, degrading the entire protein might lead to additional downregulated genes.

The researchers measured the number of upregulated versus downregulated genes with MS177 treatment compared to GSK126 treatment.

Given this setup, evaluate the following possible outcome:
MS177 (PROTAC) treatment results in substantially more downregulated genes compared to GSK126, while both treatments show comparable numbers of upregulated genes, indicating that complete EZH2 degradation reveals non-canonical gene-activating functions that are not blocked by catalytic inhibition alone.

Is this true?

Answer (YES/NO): NO